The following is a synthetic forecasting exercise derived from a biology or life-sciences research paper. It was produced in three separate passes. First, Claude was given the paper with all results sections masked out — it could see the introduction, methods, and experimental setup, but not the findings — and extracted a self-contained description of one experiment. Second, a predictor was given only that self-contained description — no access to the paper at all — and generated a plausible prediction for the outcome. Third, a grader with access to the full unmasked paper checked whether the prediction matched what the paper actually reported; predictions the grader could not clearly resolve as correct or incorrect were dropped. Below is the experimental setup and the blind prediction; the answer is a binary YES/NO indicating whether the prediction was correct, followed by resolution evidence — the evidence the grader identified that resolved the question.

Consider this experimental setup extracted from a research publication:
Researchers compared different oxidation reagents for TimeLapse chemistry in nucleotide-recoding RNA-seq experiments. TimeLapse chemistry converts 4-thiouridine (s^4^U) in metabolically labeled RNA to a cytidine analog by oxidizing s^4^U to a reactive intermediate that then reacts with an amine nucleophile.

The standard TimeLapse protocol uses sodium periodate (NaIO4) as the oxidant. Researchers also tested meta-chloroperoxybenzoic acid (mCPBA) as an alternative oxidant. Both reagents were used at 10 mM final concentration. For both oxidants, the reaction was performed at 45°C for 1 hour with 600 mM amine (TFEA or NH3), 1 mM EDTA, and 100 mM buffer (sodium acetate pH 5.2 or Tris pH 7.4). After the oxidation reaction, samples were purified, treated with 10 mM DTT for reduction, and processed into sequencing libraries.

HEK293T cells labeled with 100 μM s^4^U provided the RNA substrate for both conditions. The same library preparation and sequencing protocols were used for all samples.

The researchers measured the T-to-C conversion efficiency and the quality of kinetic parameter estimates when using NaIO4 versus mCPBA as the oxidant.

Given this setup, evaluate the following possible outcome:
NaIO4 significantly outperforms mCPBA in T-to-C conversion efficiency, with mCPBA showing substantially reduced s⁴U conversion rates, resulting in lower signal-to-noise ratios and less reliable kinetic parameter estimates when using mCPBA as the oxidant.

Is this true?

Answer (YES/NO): NO